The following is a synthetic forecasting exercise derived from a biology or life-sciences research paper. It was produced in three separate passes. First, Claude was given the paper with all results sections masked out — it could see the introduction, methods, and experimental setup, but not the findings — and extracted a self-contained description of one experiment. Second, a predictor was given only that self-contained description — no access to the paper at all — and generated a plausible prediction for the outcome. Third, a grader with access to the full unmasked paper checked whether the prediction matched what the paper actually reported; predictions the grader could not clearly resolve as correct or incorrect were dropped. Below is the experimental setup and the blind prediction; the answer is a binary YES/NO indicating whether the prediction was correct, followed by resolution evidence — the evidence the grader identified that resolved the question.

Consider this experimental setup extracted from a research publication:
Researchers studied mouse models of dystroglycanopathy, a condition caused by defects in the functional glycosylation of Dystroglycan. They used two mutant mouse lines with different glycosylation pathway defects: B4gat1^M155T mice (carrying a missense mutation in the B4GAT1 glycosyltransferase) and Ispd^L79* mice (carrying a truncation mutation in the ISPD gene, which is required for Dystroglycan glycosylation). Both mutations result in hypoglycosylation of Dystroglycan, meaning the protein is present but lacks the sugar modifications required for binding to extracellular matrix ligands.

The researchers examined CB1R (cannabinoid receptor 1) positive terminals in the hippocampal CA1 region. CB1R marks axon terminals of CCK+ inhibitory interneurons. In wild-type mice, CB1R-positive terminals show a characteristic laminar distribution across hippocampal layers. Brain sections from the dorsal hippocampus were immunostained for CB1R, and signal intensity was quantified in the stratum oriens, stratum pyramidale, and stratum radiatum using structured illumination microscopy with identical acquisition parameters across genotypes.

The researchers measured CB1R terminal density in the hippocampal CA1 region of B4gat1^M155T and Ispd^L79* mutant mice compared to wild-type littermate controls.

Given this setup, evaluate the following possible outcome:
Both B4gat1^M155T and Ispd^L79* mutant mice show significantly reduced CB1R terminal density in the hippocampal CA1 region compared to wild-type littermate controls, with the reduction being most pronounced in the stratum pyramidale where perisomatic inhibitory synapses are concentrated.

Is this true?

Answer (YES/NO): NO